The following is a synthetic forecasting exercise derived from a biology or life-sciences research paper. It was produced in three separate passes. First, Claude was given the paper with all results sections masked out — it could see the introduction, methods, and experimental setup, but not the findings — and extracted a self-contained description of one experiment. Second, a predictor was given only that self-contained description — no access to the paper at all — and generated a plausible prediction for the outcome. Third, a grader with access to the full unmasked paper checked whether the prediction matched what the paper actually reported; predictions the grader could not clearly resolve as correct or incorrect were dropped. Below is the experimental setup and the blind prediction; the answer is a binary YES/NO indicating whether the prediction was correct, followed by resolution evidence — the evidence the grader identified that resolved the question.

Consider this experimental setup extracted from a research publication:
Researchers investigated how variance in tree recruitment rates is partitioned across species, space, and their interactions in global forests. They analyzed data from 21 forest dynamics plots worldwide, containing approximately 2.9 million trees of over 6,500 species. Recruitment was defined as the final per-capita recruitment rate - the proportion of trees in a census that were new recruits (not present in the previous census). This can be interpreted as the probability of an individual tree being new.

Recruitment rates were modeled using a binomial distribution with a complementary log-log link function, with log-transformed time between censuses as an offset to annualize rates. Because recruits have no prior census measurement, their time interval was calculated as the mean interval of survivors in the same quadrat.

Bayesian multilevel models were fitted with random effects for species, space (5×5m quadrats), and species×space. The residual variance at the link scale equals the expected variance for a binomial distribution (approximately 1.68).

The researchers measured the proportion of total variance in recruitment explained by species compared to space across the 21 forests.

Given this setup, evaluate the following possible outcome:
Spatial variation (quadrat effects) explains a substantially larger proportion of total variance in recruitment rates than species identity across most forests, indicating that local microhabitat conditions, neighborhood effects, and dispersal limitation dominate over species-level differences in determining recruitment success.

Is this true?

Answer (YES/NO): NO